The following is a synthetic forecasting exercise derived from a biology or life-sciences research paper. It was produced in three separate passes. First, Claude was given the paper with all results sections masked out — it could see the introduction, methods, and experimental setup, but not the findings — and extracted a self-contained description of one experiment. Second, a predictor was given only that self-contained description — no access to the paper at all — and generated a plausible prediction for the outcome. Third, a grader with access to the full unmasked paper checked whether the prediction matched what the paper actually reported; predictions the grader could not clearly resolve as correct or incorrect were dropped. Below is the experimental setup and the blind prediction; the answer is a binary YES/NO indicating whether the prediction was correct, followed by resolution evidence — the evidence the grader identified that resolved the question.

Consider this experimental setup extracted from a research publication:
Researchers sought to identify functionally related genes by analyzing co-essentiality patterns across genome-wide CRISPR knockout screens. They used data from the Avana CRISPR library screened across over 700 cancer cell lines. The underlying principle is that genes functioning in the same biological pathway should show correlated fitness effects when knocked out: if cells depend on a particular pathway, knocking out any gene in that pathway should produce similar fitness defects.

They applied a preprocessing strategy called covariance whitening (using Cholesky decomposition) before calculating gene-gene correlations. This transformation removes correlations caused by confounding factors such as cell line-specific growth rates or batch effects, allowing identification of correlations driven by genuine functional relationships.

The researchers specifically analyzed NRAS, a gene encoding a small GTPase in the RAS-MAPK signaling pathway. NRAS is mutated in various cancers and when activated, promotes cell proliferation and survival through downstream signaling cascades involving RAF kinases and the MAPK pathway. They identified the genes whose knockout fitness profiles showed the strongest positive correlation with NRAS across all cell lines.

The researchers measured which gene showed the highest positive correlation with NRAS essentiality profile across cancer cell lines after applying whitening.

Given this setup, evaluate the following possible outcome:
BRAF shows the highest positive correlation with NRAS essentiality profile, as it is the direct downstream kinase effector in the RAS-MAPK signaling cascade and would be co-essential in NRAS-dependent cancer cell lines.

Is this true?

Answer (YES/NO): NO